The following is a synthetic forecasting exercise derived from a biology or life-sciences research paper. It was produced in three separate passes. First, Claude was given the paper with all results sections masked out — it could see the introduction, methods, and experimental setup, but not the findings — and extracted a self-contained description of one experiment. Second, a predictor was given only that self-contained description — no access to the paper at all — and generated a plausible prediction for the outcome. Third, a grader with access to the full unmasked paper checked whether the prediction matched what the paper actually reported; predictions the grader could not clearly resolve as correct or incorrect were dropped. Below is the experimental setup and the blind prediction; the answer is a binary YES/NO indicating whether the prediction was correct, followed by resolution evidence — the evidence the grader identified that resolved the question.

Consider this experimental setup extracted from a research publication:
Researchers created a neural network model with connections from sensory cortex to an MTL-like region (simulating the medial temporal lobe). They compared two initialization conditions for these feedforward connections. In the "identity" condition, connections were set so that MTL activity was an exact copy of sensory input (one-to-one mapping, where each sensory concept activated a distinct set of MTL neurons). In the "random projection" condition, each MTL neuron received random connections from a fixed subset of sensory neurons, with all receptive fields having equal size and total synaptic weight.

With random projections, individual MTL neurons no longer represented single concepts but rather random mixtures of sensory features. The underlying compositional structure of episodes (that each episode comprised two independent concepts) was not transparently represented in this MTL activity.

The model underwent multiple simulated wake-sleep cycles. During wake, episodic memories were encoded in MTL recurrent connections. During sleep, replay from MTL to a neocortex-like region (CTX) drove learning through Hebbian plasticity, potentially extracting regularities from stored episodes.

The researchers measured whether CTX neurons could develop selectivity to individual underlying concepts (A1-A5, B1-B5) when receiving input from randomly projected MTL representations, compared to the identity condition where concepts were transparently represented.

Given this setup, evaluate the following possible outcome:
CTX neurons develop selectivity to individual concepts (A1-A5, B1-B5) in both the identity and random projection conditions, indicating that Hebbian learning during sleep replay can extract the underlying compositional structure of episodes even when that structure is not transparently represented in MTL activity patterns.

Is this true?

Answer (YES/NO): YES